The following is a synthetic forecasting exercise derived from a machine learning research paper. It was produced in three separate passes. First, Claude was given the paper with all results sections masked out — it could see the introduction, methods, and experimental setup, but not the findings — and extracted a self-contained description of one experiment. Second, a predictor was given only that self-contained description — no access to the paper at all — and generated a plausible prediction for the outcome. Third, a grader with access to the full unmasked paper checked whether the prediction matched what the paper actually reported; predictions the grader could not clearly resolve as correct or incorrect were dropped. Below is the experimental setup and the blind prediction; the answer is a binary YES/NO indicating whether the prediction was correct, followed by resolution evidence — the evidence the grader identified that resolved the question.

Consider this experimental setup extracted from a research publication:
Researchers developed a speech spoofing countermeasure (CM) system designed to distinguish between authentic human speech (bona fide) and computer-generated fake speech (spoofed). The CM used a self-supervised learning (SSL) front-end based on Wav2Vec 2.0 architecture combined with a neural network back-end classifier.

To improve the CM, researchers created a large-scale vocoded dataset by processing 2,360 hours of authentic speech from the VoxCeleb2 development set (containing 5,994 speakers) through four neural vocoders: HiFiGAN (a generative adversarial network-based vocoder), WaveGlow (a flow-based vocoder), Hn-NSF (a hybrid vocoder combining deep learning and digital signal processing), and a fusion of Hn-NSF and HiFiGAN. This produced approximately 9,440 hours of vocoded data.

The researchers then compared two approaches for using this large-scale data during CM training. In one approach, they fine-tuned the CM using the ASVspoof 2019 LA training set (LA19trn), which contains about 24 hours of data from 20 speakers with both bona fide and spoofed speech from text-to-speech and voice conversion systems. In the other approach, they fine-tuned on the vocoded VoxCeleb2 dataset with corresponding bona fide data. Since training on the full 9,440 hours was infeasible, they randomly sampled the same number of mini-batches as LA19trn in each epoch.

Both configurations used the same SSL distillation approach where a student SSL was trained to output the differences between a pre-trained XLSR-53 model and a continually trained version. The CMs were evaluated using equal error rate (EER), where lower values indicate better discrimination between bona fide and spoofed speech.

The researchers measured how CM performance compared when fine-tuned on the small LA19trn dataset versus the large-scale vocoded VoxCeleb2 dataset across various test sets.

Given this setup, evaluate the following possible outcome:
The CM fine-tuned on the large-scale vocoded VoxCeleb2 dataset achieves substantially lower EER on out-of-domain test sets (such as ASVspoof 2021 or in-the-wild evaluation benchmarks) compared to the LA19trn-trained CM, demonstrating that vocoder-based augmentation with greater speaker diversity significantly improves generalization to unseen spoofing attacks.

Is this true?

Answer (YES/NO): NO